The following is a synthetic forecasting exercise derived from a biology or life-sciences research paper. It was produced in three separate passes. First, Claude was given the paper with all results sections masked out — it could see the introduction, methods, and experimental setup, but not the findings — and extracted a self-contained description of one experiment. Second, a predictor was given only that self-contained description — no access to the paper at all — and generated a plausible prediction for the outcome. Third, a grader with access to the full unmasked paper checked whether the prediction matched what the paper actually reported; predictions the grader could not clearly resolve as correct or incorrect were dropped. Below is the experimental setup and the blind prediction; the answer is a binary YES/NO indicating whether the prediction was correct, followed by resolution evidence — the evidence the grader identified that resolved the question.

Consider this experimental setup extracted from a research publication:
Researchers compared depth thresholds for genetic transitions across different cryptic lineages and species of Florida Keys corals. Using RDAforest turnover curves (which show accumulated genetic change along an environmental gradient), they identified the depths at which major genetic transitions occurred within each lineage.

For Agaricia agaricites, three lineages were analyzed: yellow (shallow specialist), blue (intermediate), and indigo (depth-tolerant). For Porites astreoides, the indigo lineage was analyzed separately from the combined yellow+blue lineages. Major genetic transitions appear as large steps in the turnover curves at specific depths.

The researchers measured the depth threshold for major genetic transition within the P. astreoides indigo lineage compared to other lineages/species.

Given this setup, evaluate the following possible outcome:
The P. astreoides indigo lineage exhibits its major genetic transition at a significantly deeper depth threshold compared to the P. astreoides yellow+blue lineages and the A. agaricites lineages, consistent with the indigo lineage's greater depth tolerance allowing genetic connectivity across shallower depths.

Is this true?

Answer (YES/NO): NO